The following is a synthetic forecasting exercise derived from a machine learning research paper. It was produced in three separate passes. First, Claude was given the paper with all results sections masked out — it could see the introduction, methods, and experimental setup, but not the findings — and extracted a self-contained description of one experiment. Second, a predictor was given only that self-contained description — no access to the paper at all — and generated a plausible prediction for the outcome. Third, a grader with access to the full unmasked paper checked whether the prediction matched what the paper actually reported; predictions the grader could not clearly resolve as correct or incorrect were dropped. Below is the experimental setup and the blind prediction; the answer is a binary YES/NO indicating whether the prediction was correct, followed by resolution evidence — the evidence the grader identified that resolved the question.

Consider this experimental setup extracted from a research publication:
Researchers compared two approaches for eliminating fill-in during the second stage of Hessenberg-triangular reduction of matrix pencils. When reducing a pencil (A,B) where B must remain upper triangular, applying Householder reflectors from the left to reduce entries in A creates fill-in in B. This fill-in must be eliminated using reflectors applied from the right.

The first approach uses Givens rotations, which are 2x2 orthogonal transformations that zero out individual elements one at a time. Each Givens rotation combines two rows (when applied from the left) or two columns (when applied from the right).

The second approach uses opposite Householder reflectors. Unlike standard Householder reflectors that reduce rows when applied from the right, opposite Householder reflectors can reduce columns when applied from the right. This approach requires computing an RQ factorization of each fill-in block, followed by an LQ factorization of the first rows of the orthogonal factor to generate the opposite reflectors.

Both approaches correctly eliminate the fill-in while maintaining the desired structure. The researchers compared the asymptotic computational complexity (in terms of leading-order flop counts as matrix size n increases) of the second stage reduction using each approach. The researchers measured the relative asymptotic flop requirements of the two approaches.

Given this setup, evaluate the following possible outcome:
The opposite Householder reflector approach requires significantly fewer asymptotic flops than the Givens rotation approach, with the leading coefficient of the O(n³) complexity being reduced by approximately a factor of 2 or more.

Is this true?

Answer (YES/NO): NO